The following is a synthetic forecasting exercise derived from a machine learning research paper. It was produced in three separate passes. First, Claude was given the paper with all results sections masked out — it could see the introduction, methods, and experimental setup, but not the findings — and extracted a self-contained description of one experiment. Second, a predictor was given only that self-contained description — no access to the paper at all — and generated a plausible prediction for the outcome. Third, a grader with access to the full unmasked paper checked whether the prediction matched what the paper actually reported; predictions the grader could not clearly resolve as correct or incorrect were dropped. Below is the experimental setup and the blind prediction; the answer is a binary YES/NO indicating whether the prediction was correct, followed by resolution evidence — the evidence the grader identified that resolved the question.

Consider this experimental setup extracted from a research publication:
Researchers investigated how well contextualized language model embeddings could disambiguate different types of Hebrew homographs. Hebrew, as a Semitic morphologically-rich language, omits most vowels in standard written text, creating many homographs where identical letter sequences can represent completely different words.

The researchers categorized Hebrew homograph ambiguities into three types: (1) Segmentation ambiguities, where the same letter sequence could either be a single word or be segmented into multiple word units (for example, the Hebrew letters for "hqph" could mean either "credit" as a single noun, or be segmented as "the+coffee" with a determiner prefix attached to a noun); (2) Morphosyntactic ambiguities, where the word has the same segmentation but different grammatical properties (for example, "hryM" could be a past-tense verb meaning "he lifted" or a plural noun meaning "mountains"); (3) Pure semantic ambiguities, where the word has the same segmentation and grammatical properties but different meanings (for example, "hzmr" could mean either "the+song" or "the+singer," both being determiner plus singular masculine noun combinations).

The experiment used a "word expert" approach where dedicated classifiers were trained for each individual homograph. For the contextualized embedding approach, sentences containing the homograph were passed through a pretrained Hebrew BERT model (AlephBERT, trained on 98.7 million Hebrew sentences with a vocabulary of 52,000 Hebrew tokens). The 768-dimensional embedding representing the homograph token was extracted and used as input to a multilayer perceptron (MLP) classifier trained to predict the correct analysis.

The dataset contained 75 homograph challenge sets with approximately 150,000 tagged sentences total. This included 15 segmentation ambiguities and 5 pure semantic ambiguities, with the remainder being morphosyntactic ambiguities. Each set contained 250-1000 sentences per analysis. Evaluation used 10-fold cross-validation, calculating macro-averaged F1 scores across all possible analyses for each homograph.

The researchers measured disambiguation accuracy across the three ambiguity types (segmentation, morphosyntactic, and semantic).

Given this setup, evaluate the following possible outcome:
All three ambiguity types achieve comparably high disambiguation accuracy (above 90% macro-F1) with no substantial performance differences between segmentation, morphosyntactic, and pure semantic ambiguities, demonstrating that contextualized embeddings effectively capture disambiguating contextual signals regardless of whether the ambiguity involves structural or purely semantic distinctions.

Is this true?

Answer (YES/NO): NO